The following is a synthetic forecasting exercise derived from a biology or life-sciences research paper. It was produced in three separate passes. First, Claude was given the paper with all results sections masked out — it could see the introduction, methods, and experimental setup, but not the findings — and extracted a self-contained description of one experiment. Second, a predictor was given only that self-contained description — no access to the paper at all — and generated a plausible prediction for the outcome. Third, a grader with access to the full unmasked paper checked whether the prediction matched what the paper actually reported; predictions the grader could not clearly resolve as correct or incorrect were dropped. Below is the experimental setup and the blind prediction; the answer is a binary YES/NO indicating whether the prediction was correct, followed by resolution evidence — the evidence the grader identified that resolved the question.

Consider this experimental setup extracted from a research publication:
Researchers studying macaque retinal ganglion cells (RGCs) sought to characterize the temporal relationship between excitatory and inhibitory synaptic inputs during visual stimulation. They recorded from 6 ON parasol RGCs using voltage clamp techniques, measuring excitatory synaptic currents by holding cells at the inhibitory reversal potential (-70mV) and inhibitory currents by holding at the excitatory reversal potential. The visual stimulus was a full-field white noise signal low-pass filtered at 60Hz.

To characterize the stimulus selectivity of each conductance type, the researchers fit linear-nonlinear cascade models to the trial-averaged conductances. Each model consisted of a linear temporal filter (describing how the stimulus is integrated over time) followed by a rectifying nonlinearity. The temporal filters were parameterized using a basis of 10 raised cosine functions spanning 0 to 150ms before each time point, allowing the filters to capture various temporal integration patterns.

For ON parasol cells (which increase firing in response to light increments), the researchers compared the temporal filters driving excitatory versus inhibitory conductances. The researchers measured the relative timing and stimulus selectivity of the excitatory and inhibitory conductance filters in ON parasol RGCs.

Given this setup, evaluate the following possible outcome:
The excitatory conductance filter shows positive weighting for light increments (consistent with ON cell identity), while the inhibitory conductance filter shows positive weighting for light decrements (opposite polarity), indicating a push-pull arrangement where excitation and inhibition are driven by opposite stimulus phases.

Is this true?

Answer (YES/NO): YES